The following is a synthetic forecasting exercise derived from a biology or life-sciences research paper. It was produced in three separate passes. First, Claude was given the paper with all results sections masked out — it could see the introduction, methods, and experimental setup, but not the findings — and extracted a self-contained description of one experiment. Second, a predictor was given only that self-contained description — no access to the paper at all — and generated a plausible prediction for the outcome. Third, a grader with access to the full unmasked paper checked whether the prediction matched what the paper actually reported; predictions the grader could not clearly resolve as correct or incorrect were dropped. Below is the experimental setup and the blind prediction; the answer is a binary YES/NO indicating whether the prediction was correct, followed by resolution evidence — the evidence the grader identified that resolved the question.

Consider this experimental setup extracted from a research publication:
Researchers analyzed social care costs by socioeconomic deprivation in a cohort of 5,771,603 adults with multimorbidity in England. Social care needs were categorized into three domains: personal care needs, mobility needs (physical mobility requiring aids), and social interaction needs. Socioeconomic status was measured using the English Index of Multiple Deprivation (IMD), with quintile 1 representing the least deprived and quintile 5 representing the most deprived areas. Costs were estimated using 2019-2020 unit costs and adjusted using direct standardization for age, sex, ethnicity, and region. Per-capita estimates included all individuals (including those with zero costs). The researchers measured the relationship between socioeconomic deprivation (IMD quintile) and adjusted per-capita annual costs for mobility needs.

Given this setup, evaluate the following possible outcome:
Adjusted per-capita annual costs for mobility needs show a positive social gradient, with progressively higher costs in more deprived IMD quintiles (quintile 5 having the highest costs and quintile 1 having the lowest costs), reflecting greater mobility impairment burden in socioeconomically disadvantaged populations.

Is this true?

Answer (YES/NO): YES